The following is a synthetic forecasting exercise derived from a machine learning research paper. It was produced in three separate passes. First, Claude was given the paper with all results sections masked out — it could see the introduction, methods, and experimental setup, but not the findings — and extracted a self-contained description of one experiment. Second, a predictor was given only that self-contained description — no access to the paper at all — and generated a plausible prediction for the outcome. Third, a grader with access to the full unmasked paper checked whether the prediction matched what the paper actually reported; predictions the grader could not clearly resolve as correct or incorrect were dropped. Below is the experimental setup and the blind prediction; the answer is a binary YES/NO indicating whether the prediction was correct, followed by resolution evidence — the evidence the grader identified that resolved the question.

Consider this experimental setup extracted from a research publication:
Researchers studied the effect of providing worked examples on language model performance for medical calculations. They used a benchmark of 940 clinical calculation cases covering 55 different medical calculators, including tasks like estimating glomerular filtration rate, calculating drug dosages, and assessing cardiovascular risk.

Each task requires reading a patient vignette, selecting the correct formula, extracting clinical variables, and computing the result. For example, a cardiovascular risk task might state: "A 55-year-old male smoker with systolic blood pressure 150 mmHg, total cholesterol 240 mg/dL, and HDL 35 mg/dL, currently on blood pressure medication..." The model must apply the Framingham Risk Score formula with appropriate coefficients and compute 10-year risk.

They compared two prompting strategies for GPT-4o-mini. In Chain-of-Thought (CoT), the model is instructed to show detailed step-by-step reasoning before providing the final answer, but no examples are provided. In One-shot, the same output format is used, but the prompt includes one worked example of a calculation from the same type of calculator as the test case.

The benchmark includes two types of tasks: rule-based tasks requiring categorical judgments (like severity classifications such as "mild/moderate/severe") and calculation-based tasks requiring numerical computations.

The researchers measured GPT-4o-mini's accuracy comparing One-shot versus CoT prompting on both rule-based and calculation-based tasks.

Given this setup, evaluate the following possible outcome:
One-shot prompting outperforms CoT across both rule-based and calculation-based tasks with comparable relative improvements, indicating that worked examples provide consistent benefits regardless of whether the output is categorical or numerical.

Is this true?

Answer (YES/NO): NO